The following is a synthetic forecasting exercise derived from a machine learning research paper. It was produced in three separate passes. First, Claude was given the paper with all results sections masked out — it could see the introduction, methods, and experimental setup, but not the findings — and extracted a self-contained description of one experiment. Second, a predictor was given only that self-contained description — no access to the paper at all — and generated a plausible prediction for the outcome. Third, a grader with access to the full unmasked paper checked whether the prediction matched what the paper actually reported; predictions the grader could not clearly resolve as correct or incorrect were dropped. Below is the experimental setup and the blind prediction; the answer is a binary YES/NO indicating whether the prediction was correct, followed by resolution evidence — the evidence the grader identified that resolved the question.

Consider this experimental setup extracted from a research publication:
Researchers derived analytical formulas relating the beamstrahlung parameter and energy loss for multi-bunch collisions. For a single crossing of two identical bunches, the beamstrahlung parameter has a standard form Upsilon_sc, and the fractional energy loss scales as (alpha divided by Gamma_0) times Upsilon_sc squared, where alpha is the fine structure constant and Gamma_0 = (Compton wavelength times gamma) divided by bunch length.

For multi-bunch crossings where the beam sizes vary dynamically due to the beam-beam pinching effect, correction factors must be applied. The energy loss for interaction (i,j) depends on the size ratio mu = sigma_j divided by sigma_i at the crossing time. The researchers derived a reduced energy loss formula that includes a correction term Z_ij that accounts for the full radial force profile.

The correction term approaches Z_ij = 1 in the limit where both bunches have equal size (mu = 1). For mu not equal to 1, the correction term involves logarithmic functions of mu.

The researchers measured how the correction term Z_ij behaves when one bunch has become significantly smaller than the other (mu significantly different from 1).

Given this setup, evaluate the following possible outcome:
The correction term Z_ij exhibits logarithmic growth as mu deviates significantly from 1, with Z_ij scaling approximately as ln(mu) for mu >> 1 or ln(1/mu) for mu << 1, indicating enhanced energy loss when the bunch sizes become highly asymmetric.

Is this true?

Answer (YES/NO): NO